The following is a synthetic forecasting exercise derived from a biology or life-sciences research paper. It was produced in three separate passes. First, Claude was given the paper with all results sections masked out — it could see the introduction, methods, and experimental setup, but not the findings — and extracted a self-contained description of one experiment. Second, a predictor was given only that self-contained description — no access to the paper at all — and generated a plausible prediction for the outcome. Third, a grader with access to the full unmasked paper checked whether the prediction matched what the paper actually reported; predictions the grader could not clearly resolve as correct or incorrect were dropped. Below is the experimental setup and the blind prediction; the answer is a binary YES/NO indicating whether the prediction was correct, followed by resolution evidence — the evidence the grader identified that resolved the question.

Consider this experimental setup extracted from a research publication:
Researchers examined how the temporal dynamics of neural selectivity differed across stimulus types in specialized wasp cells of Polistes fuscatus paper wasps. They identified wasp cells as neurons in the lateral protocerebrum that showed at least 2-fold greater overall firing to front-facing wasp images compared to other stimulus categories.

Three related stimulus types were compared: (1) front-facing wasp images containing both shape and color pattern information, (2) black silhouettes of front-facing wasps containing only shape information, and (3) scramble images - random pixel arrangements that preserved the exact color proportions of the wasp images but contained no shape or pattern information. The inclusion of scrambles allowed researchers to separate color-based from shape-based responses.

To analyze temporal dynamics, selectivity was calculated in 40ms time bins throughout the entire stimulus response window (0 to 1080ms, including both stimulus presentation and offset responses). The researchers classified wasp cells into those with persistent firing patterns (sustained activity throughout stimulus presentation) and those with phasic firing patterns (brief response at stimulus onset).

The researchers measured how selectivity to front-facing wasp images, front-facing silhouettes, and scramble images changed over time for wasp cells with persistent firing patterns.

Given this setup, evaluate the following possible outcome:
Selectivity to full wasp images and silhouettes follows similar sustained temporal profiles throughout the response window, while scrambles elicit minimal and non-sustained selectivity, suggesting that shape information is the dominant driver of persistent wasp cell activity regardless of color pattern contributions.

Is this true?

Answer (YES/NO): YES